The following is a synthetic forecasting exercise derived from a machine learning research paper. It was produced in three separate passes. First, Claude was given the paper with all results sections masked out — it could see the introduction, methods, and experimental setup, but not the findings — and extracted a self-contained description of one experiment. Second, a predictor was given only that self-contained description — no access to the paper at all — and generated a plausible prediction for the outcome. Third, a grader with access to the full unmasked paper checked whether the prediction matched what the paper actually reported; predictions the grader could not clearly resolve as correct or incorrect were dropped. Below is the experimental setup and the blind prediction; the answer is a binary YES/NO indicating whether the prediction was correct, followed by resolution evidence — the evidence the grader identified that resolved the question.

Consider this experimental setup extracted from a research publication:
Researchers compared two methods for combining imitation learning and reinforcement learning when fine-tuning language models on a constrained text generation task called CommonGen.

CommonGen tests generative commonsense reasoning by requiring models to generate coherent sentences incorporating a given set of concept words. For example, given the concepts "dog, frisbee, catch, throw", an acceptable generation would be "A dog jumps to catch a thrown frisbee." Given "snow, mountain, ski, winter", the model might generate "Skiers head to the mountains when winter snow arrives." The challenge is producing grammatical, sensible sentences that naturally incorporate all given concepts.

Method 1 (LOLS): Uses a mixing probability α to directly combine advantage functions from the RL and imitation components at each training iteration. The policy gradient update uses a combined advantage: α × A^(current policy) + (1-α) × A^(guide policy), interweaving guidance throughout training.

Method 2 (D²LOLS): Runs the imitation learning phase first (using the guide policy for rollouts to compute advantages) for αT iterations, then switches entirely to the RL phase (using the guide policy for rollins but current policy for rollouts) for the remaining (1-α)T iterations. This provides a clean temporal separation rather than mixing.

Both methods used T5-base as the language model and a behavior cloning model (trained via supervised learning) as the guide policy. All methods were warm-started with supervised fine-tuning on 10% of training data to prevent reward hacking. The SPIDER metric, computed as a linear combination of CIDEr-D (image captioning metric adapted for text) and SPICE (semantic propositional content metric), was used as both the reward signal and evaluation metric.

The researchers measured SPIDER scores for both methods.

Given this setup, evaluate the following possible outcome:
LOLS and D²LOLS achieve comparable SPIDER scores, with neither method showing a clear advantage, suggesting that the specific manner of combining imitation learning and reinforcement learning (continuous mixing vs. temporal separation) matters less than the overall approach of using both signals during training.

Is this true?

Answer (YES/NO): NO